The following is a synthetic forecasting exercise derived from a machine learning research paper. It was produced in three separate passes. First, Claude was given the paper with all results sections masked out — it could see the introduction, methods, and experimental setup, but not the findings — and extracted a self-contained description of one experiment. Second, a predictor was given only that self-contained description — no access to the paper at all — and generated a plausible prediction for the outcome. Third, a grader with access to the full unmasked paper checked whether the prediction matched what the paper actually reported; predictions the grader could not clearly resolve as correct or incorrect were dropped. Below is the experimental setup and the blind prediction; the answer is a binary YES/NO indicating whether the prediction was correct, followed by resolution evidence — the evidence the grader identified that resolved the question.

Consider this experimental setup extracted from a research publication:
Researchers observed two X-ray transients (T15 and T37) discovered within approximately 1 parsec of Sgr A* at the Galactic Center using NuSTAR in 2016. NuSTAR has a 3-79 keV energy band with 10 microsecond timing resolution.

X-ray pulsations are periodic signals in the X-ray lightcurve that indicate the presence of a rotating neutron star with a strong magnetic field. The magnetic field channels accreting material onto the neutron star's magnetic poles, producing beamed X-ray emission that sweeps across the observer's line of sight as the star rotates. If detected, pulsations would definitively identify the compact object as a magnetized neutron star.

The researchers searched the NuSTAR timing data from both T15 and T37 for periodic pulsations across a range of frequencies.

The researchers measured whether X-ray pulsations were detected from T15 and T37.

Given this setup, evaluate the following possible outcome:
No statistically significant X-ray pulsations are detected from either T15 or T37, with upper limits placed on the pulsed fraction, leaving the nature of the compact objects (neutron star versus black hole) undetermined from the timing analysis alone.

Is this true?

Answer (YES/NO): NO